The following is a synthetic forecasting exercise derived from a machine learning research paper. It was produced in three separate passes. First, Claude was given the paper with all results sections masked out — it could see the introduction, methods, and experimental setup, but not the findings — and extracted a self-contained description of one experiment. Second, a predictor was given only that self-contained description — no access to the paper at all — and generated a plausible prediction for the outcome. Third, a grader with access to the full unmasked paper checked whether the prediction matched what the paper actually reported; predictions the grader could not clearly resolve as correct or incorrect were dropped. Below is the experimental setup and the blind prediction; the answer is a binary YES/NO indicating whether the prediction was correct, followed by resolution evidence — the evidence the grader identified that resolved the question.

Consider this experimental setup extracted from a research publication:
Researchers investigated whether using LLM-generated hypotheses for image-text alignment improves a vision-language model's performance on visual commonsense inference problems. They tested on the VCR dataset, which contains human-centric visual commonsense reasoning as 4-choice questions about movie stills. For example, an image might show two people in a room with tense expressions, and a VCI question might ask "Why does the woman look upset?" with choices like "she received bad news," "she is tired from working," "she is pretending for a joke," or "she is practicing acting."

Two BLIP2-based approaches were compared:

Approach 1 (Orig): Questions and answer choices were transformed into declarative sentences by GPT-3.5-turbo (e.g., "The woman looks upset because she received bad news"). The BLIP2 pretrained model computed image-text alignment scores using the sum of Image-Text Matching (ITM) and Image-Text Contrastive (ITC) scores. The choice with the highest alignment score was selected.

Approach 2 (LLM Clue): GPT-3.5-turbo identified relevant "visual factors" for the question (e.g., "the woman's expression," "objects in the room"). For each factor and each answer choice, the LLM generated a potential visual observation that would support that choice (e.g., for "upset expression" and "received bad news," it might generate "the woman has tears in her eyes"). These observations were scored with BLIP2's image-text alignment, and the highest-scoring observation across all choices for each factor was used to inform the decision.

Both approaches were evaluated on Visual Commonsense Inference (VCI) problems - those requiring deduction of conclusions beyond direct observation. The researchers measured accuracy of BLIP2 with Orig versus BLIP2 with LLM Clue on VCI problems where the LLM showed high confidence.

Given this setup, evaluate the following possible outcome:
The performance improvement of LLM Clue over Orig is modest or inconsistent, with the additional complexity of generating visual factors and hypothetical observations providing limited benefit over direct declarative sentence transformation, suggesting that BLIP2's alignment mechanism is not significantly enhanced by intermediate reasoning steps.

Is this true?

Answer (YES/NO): NO